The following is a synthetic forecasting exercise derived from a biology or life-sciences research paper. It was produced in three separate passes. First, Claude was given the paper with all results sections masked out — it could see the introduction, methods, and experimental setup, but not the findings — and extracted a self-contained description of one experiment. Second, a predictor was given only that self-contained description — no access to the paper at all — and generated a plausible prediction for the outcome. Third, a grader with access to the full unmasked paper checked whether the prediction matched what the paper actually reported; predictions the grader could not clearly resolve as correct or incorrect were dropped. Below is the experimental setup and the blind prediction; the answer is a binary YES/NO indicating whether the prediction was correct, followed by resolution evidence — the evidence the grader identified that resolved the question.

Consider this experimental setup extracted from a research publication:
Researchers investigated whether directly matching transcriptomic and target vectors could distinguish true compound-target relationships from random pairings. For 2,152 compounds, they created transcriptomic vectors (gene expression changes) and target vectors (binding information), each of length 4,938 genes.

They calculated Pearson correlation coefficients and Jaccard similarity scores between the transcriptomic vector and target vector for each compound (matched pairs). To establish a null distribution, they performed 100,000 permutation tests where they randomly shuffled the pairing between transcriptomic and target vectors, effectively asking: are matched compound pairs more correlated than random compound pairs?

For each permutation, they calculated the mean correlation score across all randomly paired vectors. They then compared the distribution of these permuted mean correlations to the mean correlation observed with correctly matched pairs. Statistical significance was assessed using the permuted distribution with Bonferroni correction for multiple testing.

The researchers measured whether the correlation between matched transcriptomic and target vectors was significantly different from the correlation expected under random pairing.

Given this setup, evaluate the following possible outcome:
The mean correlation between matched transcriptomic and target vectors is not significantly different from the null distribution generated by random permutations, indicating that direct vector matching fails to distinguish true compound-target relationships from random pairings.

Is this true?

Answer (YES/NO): YES